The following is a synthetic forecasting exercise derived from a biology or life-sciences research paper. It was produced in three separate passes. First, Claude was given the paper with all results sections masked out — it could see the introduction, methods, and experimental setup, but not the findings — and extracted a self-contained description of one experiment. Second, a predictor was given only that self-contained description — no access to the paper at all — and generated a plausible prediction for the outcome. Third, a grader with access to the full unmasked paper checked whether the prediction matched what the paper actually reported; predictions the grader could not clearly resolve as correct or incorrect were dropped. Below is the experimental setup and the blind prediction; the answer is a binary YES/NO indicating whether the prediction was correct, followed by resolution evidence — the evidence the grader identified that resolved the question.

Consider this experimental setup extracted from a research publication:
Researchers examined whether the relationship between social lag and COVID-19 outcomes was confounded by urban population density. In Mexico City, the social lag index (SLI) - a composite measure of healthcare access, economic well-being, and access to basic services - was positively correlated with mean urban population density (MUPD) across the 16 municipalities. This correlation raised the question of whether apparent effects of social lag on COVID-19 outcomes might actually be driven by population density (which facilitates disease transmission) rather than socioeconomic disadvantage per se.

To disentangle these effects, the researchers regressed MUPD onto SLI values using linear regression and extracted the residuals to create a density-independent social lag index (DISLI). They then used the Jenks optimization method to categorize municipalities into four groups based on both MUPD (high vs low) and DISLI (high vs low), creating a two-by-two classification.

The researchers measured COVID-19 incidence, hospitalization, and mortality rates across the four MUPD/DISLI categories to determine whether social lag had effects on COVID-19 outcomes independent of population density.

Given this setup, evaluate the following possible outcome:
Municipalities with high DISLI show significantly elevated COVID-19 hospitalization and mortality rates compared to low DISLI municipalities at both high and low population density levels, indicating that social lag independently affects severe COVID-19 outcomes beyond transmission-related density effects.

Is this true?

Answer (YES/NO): YES